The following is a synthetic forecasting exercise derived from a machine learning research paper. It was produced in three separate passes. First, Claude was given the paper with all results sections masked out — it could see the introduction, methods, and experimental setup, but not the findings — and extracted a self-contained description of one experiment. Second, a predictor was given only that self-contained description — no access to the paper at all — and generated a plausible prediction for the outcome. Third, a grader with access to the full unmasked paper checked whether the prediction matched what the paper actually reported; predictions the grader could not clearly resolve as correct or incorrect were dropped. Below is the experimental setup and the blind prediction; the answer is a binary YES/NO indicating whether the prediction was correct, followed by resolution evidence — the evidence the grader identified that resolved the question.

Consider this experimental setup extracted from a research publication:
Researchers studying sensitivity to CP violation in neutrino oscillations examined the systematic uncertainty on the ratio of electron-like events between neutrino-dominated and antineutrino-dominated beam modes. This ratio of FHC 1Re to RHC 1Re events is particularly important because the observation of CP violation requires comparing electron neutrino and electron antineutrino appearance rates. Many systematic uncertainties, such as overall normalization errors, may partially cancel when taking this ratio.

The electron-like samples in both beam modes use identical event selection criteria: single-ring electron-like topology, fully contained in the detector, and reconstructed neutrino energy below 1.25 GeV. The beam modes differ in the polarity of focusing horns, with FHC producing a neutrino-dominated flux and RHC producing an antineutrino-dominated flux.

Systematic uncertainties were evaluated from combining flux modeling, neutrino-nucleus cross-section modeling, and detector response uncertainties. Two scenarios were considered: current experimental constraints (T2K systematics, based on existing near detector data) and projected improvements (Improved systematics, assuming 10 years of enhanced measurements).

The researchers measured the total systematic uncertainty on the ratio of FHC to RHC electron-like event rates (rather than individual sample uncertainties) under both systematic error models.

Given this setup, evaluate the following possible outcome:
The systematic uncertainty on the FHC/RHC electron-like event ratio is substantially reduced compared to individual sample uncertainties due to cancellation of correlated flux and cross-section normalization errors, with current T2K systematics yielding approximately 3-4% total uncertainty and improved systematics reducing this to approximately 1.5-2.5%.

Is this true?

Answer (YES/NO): NO